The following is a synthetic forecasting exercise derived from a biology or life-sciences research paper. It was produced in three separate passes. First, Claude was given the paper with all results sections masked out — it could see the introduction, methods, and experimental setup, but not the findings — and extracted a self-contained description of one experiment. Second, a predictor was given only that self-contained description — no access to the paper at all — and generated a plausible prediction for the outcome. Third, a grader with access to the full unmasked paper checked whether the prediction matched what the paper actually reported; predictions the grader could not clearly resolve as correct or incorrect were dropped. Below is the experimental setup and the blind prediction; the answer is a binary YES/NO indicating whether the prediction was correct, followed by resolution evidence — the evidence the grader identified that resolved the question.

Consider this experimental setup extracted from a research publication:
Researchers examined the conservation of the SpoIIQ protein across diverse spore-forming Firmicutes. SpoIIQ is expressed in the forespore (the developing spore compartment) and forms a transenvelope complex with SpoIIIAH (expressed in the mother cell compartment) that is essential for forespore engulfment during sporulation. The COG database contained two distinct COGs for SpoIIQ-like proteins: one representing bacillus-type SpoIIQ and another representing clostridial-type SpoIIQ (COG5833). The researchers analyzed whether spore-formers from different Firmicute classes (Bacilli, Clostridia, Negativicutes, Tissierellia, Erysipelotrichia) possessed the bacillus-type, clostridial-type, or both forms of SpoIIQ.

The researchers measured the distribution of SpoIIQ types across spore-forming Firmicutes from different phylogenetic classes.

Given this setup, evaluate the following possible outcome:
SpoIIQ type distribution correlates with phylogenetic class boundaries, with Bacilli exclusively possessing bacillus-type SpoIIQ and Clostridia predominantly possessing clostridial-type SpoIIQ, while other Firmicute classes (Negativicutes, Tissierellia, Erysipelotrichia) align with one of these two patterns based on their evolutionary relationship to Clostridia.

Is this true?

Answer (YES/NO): NO